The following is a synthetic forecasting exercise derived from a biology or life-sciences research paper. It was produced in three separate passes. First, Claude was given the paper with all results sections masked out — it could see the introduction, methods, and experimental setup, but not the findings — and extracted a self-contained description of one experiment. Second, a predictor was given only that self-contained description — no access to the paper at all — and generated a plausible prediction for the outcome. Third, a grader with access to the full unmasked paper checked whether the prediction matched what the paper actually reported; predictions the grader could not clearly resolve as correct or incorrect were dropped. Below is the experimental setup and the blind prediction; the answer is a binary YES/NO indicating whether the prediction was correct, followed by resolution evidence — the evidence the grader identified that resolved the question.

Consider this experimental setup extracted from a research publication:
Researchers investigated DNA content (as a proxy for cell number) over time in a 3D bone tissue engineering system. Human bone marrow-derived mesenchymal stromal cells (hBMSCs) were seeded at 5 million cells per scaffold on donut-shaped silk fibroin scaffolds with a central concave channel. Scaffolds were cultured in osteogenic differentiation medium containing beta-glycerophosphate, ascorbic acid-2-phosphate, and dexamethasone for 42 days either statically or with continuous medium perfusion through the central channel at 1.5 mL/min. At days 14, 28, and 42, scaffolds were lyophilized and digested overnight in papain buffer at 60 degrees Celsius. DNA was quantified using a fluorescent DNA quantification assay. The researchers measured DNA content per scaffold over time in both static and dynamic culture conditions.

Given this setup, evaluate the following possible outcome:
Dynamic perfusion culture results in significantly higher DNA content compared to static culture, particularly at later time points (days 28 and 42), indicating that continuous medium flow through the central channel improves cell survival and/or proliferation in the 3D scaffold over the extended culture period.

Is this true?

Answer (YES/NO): NO